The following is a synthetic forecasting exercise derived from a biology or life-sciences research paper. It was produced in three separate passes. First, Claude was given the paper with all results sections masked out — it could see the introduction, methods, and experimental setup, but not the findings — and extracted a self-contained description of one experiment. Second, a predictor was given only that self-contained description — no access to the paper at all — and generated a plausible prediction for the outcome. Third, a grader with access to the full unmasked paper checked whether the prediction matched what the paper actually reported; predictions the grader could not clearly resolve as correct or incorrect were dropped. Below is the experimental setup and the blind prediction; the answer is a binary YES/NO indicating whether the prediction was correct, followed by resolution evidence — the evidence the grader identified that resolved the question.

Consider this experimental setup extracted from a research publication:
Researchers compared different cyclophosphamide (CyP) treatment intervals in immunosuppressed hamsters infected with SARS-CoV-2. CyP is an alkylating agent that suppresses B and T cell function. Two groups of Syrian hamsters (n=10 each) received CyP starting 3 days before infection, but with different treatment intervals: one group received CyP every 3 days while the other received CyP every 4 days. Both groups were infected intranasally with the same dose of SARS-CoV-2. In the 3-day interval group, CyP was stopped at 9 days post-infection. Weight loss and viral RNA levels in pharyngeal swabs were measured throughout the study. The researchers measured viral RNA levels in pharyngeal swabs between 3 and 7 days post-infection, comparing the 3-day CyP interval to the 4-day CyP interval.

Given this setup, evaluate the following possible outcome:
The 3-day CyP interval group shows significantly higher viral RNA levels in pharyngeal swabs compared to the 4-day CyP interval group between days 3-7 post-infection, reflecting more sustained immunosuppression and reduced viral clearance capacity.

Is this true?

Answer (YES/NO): YES